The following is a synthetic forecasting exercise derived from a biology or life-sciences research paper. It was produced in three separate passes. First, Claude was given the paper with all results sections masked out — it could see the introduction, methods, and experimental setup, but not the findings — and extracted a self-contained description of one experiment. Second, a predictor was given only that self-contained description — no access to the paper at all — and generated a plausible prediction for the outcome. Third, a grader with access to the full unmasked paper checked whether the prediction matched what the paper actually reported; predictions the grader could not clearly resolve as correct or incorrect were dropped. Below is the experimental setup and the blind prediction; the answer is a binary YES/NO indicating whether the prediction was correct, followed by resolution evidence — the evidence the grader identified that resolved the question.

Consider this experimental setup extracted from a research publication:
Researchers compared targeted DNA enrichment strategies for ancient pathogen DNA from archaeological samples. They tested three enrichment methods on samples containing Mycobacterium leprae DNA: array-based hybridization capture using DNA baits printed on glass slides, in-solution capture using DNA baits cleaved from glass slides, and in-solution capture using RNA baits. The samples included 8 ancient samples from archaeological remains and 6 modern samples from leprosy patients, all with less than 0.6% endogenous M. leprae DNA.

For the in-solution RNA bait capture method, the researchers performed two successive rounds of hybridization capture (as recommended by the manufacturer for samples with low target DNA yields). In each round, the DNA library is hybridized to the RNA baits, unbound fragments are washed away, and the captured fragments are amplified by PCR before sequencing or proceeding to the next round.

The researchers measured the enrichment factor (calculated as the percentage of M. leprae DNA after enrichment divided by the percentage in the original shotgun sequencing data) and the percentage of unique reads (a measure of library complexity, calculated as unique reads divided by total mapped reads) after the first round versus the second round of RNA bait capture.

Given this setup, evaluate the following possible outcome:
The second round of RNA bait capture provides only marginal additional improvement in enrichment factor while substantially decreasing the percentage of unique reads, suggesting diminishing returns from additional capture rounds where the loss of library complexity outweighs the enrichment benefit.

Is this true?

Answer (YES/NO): NO